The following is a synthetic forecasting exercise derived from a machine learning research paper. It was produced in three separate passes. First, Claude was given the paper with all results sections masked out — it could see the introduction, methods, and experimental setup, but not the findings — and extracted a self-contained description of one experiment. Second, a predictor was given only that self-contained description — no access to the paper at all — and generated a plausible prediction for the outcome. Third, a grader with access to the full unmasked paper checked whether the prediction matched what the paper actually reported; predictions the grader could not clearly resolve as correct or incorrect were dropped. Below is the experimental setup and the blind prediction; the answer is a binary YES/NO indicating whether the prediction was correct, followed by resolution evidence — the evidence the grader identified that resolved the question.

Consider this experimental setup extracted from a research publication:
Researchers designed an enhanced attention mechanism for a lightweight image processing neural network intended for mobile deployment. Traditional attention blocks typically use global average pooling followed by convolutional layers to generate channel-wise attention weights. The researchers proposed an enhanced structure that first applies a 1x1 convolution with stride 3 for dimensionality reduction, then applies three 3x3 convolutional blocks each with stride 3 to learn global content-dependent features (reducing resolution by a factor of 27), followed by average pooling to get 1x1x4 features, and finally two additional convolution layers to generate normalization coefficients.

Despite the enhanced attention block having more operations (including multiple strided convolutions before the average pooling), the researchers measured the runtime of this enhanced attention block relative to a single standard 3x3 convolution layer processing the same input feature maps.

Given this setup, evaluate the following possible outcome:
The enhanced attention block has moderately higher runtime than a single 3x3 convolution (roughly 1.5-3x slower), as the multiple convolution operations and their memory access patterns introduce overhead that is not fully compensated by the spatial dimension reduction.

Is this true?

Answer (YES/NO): NO